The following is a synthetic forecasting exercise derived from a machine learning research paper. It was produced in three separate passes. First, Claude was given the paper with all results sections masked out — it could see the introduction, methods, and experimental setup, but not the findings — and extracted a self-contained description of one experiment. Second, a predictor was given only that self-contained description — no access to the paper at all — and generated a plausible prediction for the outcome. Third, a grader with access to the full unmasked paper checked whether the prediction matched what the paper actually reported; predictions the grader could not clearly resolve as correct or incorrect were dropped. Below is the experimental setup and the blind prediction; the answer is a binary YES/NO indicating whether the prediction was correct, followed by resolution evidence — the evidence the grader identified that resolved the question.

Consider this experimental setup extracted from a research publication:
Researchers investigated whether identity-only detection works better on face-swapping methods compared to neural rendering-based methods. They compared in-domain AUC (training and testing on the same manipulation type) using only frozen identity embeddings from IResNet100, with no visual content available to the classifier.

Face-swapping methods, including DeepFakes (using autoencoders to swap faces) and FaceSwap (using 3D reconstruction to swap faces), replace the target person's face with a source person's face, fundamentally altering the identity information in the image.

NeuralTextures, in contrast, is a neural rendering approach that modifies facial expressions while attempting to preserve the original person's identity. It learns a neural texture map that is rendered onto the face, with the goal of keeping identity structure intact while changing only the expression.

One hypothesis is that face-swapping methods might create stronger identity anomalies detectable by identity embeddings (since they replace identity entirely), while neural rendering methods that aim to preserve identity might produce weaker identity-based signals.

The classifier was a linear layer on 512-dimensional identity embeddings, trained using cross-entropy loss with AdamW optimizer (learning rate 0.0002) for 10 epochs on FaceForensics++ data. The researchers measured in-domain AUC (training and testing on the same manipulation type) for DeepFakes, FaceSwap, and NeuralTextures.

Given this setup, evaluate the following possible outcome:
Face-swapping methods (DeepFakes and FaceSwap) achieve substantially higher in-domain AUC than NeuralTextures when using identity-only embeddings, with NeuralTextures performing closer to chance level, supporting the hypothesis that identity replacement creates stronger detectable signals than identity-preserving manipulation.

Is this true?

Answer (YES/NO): YES